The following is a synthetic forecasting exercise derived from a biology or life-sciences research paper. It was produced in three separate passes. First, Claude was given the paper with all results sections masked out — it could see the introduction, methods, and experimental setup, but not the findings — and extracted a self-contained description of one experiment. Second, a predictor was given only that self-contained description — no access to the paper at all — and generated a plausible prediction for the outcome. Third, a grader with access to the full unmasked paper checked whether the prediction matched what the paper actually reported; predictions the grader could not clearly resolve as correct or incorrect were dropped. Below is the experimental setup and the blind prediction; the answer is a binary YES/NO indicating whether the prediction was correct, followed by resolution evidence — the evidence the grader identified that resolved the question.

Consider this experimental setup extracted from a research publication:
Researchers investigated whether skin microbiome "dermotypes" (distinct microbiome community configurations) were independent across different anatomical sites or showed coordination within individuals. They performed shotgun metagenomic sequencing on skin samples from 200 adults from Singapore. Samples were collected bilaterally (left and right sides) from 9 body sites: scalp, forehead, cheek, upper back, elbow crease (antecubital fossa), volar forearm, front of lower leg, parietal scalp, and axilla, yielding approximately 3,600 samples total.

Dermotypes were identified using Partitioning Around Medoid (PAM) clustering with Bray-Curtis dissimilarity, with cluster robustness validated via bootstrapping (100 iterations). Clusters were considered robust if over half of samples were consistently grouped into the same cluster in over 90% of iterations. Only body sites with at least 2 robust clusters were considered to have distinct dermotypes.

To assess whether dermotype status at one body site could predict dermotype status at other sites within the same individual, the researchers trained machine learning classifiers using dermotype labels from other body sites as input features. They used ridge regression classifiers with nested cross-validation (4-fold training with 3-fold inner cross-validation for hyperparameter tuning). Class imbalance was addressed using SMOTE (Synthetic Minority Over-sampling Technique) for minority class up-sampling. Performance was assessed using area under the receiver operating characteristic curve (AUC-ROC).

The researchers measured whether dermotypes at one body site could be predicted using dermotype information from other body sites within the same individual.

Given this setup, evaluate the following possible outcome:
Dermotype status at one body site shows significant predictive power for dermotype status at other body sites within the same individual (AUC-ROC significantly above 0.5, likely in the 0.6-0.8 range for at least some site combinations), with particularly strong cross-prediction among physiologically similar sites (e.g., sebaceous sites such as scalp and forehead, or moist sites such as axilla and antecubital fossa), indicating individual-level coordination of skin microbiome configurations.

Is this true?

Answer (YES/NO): NO